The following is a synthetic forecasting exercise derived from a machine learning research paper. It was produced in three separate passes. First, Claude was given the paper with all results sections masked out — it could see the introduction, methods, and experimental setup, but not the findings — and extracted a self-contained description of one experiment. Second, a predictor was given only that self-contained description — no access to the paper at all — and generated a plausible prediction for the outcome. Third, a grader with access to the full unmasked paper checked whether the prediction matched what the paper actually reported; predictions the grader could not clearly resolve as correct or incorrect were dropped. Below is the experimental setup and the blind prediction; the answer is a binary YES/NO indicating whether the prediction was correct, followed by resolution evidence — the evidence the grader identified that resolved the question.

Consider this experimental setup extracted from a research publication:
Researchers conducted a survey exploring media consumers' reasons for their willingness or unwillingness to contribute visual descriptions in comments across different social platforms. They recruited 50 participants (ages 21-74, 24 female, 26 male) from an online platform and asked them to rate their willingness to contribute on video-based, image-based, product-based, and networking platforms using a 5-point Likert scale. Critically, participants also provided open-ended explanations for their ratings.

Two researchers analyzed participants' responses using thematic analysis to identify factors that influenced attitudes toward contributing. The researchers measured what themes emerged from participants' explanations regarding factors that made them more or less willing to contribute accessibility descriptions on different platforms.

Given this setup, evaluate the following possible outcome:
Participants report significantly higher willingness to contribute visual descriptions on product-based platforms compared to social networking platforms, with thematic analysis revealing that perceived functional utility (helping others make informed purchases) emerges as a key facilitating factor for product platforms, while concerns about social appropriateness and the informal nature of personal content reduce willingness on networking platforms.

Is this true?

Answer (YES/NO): NO